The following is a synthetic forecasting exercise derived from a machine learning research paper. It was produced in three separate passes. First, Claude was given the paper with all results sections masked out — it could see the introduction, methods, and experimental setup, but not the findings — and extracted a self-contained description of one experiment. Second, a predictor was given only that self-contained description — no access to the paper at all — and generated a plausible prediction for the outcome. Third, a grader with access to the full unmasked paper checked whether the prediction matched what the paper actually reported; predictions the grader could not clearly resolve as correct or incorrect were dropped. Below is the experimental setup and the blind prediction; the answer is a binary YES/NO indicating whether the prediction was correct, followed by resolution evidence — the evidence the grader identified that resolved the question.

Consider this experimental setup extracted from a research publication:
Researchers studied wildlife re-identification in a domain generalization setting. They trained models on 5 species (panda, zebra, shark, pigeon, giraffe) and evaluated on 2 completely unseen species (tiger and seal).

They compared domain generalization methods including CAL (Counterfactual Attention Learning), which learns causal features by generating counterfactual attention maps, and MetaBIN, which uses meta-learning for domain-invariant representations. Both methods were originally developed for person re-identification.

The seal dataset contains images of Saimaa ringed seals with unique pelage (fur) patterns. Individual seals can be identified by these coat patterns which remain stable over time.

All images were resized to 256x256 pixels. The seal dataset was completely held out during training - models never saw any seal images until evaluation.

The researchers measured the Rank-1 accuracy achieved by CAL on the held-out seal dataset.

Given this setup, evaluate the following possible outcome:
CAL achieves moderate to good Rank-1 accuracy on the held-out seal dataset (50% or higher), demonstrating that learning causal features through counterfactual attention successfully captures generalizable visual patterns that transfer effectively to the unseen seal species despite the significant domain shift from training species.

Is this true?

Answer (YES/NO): YES